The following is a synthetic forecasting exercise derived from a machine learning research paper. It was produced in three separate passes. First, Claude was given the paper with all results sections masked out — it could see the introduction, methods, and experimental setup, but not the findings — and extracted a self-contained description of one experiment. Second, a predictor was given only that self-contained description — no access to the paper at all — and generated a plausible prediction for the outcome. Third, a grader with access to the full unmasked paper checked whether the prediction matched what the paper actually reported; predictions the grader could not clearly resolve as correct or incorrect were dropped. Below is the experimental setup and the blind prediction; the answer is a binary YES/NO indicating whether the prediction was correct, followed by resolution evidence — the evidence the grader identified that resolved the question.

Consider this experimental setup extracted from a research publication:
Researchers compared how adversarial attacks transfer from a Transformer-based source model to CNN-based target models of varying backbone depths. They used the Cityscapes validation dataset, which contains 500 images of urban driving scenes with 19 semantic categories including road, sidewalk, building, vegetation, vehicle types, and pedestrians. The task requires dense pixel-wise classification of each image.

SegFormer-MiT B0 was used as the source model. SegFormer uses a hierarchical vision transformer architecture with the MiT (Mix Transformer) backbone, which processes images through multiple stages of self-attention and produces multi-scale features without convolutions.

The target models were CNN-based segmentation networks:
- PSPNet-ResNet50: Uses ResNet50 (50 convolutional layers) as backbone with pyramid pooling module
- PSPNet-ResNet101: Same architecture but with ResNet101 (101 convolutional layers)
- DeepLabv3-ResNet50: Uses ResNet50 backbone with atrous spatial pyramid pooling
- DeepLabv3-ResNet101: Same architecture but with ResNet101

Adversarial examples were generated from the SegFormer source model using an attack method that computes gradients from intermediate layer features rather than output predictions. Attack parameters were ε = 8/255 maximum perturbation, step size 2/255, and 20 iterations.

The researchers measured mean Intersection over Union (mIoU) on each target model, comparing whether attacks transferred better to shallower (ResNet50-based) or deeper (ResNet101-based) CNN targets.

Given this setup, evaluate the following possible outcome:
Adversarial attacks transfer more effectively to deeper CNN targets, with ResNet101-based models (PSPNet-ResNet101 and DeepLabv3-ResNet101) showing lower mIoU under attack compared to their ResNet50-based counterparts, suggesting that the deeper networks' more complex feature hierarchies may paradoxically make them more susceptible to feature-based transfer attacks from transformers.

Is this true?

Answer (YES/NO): NO